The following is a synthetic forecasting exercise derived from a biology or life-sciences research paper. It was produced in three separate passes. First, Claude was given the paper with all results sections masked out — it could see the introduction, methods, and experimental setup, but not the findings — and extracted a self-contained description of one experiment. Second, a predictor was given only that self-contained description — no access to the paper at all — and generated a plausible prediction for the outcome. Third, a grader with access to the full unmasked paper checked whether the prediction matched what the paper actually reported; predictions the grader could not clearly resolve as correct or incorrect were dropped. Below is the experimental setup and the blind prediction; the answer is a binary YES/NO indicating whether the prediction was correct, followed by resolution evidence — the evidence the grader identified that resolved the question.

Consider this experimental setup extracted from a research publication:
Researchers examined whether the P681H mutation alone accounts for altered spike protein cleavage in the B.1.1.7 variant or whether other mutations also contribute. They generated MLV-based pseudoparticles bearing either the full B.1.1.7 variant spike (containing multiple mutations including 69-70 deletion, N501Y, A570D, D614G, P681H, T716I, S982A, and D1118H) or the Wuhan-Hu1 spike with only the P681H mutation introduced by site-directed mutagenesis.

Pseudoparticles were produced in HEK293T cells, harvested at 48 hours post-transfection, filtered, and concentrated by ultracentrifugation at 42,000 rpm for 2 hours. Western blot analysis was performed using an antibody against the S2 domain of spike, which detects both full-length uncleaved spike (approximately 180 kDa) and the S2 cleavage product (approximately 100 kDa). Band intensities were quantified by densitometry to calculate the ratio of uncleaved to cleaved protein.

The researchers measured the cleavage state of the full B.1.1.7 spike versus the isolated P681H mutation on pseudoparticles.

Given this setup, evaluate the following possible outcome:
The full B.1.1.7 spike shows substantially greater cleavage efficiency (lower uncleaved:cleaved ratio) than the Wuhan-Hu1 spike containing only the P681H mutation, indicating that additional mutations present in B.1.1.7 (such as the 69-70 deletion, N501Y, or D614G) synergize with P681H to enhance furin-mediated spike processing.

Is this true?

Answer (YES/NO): NO